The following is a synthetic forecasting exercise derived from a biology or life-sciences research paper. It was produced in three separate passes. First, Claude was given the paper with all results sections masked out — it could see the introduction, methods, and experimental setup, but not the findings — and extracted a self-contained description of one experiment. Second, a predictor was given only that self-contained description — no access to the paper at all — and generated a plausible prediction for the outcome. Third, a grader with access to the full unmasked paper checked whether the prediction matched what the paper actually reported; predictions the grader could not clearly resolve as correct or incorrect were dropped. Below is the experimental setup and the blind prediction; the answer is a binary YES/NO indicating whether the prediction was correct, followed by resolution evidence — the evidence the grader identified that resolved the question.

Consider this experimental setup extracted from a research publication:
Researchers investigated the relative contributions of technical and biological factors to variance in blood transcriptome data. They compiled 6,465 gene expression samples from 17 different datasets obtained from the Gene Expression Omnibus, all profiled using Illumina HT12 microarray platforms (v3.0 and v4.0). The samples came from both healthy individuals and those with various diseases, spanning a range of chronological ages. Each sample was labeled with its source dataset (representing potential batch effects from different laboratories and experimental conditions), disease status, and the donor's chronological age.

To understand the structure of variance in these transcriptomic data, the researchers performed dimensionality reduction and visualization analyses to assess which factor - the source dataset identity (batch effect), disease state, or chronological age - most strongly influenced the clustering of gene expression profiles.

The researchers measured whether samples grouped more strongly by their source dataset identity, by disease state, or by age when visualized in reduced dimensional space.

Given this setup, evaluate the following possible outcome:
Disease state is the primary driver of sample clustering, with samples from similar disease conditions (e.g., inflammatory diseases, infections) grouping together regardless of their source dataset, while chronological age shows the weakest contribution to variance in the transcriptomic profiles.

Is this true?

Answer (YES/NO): NO